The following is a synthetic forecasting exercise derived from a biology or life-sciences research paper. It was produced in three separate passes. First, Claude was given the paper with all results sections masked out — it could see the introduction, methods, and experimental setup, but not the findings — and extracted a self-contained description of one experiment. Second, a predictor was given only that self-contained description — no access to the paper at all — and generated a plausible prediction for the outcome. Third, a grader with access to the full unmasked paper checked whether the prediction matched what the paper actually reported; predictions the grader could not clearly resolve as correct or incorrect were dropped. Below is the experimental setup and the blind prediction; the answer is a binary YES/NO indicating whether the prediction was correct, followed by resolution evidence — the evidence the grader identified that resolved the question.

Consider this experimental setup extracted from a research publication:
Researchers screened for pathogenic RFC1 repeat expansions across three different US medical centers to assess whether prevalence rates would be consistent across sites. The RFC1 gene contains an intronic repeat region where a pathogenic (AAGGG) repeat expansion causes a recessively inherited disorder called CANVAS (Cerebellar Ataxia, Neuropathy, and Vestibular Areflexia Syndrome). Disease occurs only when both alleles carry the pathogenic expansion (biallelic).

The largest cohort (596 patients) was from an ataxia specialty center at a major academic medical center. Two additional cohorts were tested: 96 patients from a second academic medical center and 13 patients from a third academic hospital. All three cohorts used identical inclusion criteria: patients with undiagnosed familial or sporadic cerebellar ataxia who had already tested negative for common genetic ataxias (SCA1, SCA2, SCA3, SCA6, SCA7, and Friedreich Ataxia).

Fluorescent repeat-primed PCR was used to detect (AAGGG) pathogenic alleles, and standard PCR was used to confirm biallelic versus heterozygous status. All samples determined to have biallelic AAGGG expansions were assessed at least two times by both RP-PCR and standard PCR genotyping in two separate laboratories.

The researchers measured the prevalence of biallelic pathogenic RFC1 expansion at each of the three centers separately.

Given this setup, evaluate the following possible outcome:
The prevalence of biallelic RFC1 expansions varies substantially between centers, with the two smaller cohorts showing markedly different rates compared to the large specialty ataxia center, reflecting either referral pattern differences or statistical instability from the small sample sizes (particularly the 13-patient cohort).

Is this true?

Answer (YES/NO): YES